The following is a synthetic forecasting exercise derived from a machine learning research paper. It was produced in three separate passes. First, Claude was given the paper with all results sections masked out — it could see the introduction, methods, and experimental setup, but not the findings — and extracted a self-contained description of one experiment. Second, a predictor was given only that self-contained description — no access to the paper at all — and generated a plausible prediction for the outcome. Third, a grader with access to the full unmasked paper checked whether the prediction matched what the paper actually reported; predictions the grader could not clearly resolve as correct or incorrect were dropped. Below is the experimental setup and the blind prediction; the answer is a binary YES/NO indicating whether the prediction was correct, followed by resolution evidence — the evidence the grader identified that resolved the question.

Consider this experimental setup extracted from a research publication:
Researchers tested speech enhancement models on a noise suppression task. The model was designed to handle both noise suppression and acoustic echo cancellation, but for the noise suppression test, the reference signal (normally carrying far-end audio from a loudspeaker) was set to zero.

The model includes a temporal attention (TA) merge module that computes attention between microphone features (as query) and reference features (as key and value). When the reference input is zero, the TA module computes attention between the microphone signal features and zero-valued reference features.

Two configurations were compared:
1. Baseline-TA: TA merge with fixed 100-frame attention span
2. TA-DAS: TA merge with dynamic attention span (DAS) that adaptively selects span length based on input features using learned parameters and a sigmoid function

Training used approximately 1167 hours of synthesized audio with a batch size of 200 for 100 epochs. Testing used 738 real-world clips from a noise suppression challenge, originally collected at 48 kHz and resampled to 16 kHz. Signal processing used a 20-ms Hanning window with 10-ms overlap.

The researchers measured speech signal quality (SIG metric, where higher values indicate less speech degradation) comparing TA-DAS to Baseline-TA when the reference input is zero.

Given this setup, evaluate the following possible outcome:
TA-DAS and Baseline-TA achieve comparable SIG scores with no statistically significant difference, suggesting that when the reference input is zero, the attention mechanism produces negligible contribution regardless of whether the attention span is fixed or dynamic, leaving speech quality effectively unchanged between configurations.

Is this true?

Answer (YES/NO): NO